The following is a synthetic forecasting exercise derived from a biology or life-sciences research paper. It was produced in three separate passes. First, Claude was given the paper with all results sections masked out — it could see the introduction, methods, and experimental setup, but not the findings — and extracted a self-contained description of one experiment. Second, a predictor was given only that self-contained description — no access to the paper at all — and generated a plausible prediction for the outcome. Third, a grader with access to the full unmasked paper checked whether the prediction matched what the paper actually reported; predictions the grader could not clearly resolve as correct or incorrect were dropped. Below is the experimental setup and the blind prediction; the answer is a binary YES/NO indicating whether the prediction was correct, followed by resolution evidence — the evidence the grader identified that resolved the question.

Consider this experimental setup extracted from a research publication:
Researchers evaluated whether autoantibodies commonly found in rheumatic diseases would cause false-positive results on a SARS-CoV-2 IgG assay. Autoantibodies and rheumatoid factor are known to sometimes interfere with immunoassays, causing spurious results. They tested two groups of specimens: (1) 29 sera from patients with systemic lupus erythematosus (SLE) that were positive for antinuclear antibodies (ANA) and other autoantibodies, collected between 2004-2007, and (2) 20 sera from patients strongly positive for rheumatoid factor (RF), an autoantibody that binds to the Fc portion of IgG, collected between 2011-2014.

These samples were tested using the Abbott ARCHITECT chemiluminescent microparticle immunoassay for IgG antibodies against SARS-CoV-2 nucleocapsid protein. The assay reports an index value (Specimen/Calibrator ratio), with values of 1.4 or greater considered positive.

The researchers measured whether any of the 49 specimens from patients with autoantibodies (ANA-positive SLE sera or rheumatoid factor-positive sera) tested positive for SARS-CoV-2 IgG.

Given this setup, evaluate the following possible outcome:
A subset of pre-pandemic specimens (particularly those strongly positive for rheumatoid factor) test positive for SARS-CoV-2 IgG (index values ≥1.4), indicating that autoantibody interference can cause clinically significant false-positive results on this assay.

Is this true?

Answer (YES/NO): NO